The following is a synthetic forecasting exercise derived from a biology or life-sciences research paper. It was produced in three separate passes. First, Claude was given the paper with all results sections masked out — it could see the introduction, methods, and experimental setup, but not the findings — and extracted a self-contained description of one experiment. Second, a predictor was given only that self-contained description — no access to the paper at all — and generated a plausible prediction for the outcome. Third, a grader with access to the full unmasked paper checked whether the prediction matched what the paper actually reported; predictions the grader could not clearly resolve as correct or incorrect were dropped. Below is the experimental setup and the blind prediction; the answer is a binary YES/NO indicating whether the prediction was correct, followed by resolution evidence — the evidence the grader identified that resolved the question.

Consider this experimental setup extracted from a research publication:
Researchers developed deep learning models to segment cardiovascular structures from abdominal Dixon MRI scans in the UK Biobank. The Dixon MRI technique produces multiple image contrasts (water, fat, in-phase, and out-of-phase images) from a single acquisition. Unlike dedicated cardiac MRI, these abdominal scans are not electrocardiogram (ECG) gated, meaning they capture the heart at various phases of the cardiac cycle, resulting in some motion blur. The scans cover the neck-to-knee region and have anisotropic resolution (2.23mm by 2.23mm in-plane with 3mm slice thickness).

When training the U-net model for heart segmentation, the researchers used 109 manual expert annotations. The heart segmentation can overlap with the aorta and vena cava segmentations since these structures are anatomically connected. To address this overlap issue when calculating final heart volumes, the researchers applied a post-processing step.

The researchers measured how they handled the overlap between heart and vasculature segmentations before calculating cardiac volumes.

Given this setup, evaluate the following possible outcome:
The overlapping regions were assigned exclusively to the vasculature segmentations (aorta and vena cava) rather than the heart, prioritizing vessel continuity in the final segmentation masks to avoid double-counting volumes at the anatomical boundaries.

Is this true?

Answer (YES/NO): NO